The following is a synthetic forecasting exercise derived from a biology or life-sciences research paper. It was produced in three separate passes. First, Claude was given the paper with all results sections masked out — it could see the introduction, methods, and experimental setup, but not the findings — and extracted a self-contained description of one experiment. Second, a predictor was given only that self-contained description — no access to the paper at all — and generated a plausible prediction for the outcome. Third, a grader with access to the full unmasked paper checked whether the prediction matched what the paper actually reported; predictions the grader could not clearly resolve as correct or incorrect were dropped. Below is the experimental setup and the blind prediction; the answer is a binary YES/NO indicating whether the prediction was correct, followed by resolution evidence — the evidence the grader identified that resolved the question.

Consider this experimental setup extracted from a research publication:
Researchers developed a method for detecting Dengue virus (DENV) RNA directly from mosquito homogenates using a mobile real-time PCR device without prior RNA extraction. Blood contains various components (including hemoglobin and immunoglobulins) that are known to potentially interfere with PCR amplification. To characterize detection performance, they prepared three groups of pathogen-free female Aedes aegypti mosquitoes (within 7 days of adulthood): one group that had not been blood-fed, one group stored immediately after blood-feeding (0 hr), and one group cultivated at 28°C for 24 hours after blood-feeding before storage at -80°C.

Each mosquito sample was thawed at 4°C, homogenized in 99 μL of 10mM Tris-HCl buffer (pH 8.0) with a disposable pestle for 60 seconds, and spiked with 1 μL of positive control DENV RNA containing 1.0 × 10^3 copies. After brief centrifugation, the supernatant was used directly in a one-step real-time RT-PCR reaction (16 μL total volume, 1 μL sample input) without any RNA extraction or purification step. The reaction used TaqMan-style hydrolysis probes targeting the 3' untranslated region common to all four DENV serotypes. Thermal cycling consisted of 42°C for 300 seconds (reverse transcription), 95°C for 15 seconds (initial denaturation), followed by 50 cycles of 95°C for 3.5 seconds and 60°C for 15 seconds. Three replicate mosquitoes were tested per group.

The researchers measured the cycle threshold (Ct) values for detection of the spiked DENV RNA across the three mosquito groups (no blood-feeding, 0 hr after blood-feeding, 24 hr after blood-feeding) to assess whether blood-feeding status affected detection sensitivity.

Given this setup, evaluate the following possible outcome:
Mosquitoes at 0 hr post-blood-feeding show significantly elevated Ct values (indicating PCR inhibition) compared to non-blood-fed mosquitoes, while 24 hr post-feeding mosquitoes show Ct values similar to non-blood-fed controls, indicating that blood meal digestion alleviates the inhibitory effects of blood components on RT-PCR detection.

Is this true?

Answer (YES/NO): NO